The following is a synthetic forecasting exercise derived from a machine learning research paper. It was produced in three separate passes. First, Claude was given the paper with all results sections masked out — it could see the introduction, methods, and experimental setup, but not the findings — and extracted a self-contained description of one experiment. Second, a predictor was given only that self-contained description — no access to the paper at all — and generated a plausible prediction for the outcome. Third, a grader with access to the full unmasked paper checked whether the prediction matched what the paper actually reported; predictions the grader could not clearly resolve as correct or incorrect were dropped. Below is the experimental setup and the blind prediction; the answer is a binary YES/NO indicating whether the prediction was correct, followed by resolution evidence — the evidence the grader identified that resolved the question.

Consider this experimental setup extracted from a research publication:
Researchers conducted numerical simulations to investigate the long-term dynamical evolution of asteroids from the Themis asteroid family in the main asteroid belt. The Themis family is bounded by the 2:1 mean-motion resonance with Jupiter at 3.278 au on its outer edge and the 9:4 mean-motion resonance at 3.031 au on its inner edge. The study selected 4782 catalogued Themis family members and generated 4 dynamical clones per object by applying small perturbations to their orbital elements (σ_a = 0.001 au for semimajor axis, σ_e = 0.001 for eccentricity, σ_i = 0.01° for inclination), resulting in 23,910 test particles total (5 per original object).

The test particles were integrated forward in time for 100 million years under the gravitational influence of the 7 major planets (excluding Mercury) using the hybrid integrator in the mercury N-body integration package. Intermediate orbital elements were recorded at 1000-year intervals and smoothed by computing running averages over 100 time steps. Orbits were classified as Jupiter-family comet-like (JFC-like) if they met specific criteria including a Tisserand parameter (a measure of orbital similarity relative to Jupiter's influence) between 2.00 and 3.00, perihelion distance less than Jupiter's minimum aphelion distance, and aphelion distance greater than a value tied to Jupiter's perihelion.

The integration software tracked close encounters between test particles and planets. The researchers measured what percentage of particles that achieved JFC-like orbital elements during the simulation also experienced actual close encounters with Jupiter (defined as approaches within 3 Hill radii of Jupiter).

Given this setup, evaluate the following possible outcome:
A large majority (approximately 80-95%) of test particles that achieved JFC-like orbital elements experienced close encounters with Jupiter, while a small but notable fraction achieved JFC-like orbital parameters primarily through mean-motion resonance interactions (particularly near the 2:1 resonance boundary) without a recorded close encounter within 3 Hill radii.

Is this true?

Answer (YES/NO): NO